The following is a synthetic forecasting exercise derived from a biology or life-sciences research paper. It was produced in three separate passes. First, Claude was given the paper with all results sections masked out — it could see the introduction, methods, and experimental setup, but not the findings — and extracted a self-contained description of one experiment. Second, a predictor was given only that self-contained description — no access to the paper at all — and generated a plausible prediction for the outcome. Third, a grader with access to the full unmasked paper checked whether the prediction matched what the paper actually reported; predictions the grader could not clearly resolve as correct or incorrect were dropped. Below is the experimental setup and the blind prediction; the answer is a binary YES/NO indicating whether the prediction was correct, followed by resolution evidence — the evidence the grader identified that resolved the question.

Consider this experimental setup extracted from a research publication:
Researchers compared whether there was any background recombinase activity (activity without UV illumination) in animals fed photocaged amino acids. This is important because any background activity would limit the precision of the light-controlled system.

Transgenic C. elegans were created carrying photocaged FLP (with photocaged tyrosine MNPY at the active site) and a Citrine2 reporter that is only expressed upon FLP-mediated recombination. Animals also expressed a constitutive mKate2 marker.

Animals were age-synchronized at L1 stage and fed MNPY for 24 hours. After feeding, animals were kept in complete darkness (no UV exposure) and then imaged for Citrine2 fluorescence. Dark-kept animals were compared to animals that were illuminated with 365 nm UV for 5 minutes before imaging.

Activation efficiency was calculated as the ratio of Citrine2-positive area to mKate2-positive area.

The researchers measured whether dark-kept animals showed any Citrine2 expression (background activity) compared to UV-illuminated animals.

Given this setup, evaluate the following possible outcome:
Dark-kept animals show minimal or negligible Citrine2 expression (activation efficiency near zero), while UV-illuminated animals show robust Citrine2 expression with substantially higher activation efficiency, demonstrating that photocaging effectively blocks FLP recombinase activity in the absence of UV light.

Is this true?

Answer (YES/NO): YES